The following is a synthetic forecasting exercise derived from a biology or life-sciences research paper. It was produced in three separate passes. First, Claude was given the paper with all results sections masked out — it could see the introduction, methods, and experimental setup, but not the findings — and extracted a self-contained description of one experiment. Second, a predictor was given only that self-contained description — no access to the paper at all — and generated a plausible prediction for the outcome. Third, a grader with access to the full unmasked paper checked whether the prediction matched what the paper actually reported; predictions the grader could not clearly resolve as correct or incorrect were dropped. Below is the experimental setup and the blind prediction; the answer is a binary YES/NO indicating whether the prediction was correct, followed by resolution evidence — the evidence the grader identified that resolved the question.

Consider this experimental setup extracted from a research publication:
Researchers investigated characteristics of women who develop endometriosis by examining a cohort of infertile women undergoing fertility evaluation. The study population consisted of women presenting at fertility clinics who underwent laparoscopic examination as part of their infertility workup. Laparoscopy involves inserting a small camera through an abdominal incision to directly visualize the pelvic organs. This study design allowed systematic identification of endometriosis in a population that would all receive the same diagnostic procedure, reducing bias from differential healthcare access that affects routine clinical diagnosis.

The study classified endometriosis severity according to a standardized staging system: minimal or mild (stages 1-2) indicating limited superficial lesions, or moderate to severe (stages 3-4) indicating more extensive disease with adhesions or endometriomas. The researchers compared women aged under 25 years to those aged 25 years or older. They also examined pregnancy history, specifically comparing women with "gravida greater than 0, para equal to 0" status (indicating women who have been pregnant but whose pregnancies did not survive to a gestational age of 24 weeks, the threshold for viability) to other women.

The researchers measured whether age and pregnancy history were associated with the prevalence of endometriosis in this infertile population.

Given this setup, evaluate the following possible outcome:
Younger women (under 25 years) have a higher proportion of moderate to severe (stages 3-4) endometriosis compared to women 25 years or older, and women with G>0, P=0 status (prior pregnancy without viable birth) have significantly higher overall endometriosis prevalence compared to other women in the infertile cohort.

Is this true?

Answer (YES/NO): NO